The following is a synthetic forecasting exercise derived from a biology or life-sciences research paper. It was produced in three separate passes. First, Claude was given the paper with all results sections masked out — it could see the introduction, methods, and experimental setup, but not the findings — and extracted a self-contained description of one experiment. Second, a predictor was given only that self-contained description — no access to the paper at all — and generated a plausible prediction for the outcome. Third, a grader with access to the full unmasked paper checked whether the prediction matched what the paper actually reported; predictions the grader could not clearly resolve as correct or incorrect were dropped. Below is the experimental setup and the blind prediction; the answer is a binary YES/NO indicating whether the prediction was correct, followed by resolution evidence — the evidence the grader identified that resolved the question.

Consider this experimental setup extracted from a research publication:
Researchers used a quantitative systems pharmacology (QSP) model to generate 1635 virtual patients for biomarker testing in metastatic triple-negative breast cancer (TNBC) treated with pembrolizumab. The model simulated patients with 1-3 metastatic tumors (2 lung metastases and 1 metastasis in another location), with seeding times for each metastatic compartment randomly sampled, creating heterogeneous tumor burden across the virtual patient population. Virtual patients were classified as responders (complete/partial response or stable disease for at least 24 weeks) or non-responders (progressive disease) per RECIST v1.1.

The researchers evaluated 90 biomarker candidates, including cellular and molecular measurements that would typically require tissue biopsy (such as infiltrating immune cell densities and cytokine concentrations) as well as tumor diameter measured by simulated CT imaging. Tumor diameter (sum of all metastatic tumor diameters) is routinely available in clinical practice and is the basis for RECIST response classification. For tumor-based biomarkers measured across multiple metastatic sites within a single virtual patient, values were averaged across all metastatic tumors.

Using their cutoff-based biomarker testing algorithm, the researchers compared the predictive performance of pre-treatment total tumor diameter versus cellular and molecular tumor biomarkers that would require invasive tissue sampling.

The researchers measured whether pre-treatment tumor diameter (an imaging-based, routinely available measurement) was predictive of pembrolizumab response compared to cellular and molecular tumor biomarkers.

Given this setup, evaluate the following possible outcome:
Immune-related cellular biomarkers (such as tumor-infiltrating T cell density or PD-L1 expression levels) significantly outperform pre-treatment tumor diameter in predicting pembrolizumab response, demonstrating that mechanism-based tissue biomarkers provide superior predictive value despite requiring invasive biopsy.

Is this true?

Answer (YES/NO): NO